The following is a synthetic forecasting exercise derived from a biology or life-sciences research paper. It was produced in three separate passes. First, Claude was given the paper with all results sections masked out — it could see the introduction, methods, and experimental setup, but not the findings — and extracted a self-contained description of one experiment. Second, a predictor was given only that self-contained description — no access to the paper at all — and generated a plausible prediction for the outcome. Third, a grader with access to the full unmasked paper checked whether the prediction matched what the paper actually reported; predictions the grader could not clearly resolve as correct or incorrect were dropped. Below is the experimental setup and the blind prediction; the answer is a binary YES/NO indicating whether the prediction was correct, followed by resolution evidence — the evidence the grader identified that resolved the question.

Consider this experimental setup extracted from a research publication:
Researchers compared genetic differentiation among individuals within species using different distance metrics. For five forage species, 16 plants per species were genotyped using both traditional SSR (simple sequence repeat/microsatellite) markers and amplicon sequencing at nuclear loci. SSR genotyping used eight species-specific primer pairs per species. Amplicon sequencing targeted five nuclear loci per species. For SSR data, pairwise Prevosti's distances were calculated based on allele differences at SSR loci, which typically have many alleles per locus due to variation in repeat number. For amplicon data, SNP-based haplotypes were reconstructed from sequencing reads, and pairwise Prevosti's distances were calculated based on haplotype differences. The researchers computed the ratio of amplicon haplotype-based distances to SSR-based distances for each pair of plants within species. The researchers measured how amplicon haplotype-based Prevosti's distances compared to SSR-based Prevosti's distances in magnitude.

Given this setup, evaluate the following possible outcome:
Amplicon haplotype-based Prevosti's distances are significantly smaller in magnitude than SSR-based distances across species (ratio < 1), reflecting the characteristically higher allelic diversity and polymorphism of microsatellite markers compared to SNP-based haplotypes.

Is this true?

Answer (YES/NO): YES